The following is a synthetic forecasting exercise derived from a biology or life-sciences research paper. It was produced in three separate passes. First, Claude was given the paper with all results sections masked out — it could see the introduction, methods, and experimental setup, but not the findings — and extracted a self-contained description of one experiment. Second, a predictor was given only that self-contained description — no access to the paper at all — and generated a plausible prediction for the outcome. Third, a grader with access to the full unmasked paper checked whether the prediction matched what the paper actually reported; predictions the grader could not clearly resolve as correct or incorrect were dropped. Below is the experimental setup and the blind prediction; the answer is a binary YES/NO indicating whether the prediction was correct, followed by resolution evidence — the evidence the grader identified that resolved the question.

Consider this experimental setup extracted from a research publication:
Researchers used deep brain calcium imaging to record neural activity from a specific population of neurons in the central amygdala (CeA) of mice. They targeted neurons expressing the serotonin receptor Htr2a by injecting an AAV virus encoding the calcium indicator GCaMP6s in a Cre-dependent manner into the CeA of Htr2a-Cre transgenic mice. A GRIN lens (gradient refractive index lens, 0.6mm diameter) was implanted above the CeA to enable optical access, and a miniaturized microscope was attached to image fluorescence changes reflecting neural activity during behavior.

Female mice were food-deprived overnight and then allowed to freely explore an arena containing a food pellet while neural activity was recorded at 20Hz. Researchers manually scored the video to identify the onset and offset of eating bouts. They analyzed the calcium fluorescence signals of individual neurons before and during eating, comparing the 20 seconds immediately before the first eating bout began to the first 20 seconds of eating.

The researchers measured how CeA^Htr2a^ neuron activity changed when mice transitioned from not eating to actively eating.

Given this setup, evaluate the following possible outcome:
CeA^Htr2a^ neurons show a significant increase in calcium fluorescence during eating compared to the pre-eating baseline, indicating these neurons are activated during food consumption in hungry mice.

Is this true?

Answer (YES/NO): YES